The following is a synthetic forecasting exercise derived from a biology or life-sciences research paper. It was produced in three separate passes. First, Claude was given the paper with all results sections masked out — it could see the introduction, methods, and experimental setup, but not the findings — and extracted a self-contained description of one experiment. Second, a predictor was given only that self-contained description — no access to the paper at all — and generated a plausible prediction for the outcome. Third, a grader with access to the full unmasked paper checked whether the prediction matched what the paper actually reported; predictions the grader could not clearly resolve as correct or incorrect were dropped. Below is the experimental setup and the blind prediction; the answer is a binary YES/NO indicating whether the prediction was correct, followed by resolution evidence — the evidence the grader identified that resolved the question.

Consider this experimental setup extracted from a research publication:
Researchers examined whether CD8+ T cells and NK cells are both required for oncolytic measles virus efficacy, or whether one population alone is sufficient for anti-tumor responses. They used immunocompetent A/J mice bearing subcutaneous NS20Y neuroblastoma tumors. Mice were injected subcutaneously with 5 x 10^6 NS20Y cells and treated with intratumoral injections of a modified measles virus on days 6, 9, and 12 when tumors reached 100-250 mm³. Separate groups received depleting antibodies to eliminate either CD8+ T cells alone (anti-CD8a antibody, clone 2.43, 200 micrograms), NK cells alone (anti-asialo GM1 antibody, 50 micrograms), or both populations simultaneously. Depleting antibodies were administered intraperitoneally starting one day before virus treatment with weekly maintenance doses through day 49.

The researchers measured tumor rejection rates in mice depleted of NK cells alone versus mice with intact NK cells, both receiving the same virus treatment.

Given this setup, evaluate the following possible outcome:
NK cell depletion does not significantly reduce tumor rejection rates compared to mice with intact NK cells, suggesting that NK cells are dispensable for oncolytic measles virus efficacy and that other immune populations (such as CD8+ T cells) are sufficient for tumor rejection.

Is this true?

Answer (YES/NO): NO